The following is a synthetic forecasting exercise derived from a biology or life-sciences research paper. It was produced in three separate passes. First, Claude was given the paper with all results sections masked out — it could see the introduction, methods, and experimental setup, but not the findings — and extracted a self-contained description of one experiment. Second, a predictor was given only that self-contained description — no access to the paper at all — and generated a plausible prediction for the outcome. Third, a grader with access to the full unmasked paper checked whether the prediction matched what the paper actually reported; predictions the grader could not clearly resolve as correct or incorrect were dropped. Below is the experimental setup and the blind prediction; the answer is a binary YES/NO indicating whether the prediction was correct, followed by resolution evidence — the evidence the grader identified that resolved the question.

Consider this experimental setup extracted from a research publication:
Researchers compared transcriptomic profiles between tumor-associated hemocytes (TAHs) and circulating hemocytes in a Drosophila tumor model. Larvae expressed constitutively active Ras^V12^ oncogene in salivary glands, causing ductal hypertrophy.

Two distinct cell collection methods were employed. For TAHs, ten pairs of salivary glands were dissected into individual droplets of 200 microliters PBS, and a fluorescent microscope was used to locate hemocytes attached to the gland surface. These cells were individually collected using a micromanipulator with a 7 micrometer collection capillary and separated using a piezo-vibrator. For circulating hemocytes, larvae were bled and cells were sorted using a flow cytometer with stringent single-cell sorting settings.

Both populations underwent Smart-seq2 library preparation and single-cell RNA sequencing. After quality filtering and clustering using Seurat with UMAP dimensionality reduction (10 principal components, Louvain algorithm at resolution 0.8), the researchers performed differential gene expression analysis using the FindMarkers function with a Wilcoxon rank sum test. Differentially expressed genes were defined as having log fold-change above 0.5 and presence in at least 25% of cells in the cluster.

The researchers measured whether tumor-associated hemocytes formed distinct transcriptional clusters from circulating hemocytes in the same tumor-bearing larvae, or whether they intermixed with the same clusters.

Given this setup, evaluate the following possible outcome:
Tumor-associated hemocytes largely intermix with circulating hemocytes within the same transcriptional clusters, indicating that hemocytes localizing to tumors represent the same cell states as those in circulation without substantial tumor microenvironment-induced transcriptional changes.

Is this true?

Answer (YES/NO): NO